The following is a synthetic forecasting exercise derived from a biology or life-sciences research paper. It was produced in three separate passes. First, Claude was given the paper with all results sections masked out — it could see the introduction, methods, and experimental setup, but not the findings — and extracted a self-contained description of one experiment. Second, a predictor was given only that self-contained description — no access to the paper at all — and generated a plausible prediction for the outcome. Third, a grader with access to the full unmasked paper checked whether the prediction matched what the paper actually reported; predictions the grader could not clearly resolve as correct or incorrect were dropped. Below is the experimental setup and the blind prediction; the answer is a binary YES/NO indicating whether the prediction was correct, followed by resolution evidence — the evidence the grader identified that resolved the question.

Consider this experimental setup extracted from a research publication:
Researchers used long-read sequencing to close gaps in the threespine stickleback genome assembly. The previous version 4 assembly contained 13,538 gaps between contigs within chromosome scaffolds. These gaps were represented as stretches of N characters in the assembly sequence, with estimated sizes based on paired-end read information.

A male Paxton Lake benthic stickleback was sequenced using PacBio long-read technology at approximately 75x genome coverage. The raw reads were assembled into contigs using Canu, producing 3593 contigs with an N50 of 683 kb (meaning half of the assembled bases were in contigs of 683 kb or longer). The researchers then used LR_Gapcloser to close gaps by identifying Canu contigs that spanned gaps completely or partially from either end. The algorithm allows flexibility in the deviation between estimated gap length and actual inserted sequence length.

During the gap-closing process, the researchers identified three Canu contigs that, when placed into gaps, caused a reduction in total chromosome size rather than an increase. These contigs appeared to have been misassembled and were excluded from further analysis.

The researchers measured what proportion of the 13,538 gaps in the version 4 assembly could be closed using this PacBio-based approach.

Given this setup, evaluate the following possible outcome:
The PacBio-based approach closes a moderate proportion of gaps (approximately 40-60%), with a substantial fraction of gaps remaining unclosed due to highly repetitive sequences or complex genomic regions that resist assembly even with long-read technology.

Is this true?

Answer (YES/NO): NO